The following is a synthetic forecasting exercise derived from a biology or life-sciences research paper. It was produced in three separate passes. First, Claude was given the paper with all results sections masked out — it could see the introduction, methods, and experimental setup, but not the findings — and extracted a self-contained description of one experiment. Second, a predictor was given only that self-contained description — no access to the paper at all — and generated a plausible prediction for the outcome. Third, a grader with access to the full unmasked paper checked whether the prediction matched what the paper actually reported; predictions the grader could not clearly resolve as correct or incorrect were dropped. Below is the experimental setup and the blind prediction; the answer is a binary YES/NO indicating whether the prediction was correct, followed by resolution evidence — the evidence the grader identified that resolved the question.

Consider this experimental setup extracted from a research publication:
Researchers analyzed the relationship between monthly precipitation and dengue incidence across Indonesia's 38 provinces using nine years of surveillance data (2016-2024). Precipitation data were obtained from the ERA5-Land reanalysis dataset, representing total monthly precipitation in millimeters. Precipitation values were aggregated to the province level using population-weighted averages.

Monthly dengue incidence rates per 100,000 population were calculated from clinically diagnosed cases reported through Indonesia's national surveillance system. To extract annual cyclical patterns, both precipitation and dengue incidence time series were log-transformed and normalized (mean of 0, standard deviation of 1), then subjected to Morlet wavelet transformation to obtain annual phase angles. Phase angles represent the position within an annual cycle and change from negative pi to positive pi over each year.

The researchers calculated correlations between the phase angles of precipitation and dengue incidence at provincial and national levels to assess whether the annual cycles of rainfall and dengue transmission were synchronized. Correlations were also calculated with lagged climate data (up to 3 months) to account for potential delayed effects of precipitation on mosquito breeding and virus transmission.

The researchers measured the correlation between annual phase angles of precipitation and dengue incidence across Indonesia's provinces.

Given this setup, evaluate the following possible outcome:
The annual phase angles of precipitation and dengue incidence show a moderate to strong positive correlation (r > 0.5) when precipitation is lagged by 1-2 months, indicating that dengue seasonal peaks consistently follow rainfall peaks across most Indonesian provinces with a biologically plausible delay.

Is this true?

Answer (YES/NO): NO